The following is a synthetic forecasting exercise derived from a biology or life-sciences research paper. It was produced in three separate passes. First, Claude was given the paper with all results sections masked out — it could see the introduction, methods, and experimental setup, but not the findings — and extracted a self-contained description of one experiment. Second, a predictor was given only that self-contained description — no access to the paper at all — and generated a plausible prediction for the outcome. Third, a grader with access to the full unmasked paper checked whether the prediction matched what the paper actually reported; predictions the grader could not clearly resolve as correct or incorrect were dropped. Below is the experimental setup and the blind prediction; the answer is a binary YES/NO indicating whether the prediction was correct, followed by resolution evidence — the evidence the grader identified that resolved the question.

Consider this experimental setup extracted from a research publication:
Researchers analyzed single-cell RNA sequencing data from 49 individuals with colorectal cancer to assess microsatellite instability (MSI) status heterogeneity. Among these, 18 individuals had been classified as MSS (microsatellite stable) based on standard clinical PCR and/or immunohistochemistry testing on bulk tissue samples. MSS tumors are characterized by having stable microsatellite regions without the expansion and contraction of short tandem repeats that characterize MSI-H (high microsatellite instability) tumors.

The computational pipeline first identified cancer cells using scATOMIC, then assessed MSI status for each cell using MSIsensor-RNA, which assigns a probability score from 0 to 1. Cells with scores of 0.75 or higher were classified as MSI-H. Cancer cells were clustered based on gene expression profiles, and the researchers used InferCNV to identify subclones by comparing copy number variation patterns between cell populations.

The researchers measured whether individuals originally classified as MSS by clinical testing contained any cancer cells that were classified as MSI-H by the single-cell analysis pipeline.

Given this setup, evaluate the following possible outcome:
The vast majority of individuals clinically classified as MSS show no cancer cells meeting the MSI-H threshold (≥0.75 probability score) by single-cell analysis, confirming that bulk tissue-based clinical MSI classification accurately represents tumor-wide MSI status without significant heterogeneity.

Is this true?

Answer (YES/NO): NO